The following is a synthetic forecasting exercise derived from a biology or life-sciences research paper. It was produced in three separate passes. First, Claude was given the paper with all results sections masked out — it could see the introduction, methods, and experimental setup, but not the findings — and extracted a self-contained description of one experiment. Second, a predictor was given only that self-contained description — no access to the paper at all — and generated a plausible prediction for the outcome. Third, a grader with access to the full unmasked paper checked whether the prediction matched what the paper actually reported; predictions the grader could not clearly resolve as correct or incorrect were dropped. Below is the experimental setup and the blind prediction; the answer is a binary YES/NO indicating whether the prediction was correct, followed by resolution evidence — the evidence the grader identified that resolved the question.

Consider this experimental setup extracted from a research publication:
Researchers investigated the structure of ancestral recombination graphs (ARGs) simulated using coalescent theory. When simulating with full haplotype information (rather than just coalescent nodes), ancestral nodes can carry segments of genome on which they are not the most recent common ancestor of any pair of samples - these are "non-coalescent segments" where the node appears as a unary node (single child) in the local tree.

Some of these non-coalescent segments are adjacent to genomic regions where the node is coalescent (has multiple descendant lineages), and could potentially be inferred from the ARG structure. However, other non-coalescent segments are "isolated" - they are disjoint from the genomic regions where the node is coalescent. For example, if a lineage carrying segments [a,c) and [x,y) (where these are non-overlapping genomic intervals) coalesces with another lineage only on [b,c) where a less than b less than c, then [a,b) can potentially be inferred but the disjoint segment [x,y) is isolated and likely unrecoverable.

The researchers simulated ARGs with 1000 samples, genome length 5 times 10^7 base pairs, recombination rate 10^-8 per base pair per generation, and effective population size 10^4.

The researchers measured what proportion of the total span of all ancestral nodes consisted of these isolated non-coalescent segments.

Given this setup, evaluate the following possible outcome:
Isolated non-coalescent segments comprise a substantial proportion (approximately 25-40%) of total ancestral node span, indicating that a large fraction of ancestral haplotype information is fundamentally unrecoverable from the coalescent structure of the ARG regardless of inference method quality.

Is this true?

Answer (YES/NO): NO